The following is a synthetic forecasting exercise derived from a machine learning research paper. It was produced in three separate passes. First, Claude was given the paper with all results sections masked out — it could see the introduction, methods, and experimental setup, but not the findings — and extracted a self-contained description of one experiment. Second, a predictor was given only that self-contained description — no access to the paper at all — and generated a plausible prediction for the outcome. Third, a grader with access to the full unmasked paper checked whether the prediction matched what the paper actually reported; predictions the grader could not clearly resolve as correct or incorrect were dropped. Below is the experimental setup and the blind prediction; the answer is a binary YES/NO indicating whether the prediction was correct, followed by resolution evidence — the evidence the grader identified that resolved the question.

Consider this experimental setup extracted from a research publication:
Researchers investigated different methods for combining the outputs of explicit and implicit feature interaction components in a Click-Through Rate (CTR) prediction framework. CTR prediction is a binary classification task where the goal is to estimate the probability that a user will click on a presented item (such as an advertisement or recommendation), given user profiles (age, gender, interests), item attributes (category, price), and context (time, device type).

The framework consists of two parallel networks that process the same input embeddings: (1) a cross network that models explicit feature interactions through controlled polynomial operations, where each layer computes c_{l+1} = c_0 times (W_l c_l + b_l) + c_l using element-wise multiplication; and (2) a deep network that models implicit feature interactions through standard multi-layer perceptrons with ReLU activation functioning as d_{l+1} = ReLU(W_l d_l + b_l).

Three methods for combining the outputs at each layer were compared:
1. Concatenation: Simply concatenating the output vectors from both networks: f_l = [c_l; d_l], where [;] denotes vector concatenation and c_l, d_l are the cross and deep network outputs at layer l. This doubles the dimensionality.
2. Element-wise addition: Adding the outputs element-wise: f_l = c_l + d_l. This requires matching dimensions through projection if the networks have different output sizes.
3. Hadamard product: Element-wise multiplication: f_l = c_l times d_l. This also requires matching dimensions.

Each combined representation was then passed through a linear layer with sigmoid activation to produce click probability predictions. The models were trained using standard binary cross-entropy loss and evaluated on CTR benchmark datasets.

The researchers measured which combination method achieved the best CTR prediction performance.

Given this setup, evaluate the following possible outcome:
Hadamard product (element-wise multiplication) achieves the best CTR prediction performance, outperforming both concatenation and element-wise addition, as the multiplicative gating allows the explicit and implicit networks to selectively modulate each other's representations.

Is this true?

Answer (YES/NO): NO